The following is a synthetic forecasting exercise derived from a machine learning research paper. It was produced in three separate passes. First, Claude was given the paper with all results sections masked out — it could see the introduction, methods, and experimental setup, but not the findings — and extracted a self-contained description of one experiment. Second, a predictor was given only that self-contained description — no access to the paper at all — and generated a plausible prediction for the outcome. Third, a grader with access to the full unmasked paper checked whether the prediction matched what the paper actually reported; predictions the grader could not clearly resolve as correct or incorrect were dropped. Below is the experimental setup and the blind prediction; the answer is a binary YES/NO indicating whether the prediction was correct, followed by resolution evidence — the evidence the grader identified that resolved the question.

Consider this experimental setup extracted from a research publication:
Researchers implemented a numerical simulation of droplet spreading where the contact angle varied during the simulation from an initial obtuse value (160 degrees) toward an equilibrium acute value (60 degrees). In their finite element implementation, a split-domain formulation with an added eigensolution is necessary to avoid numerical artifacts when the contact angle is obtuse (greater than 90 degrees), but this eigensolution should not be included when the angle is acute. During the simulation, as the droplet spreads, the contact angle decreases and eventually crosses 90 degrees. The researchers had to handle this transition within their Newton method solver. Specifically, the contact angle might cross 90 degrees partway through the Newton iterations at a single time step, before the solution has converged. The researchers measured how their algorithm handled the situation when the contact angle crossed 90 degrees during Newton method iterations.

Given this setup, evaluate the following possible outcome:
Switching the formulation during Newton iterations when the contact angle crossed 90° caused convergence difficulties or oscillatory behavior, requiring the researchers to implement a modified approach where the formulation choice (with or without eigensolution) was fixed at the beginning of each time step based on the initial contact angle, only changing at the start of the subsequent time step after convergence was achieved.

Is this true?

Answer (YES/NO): NO